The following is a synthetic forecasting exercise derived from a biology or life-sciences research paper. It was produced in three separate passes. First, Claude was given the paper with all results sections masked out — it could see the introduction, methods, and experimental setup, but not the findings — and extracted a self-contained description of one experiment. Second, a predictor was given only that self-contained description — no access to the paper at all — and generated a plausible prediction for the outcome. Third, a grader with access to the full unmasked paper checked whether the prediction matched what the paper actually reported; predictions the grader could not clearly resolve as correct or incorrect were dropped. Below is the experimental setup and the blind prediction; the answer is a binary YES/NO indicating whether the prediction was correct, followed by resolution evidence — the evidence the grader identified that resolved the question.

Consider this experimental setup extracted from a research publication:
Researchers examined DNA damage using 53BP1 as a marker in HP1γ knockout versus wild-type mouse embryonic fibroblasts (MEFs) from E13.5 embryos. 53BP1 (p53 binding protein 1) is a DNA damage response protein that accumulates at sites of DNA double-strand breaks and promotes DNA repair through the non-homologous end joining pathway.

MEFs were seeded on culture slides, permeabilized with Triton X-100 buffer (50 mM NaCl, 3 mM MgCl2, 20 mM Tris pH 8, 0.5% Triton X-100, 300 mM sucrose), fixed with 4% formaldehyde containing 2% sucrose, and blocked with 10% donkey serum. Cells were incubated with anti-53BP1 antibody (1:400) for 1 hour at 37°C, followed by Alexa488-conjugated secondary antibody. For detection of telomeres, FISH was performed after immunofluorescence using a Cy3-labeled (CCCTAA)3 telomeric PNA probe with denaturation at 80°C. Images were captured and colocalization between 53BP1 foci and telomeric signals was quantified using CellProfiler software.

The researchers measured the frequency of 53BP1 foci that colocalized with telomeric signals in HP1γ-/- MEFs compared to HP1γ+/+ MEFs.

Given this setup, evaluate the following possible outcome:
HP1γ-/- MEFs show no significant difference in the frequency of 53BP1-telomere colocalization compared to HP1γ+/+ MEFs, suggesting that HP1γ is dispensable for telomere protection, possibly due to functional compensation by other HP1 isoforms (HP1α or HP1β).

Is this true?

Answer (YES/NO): NO